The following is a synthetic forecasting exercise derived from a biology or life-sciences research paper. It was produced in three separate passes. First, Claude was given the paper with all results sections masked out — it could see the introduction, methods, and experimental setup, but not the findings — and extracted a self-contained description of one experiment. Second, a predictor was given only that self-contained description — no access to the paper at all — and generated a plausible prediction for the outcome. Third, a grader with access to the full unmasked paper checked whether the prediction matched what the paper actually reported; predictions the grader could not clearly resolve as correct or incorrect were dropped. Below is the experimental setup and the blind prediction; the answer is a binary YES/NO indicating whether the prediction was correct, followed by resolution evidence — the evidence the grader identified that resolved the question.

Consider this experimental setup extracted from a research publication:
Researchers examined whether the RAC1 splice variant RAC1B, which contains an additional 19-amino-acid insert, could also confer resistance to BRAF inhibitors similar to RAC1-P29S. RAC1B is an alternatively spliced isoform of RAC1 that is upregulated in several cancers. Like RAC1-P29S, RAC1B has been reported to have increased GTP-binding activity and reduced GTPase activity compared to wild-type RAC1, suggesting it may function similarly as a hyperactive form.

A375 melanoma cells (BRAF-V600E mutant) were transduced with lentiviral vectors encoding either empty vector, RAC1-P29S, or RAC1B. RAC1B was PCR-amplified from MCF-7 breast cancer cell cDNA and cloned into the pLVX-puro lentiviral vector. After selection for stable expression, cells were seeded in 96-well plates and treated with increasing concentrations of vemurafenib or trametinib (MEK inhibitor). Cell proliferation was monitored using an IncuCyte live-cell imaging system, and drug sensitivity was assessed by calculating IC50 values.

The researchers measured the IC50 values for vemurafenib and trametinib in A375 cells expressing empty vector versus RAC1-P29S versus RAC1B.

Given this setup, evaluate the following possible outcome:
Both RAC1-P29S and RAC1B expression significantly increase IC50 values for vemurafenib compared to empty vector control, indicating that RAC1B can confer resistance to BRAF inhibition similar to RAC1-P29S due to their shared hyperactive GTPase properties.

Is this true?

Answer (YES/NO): NO